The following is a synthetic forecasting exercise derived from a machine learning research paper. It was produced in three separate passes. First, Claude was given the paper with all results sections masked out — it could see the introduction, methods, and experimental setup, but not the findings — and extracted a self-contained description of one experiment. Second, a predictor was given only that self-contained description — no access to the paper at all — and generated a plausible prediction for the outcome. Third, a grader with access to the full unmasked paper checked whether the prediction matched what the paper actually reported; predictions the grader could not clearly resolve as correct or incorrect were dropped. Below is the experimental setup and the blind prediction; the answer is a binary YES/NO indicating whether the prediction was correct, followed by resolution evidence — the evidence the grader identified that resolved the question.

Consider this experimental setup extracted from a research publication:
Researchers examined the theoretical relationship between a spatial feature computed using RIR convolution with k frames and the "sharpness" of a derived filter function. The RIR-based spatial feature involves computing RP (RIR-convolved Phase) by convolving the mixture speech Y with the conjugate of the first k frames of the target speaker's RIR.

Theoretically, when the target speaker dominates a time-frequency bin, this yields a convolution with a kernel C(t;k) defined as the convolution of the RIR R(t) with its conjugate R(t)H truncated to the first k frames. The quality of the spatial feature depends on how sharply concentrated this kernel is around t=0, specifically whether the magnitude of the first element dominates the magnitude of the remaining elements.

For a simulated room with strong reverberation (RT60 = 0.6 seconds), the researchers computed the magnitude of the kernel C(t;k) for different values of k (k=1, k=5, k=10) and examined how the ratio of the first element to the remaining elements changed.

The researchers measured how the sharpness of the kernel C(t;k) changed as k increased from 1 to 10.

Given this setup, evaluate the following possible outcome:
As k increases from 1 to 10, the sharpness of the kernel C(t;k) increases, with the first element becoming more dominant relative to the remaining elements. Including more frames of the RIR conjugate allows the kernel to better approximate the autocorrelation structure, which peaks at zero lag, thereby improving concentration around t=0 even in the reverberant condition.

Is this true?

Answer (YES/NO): YES